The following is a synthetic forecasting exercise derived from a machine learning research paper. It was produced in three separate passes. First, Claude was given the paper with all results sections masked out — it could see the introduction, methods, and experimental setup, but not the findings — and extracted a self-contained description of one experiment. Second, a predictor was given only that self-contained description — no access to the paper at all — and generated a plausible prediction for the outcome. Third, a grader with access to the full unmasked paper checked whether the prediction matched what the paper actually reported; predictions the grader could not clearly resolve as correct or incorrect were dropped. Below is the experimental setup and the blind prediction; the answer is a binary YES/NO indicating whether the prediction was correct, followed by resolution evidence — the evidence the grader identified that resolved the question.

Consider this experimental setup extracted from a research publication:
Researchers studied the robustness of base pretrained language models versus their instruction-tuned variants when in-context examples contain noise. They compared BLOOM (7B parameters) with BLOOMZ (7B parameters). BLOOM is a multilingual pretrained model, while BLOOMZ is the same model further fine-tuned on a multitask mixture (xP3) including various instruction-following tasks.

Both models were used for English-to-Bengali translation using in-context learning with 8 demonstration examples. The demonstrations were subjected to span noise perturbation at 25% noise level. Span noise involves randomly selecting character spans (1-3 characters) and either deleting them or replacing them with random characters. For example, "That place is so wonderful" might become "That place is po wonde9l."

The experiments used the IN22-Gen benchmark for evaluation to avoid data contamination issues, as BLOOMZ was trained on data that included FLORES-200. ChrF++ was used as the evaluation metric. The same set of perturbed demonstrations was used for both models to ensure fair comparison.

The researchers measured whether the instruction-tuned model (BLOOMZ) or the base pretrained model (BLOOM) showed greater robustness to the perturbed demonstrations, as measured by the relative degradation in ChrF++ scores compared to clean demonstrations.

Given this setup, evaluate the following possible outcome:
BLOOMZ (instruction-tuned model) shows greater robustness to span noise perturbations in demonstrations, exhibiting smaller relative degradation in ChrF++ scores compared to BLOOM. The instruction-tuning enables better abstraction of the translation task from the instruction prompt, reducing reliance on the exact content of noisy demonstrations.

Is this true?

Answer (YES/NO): NO